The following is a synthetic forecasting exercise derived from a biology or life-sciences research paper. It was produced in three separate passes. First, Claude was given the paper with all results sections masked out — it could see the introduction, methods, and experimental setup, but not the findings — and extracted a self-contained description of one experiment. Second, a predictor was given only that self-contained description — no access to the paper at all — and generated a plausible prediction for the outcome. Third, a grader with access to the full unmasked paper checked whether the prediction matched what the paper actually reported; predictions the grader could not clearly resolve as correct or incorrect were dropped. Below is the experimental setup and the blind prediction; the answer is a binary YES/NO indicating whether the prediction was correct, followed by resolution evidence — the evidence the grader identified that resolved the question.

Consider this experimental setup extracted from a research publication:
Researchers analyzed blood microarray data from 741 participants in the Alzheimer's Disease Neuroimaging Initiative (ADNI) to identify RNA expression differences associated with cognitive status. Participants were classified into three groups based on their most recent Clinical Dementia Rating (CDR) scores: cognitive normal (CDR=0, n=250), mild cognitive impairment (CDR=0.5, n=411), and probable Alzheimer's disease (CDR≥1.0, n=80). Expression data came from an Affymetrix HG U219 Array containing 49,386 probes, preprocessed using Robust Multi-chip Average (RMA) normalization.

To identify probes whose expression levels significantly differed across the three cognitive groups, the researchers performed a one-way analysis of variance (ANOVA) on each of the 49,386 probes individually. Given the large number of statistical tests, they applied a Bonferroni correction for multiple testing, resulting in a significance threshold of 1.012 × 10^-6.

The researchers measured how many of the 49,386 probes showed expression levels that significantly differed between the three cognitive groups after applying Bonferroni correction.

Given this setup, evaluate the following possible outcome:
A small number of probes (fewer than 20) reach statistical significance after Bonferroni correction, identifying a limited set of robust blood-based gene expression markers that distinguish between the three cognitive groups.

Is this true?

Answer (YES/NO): NO